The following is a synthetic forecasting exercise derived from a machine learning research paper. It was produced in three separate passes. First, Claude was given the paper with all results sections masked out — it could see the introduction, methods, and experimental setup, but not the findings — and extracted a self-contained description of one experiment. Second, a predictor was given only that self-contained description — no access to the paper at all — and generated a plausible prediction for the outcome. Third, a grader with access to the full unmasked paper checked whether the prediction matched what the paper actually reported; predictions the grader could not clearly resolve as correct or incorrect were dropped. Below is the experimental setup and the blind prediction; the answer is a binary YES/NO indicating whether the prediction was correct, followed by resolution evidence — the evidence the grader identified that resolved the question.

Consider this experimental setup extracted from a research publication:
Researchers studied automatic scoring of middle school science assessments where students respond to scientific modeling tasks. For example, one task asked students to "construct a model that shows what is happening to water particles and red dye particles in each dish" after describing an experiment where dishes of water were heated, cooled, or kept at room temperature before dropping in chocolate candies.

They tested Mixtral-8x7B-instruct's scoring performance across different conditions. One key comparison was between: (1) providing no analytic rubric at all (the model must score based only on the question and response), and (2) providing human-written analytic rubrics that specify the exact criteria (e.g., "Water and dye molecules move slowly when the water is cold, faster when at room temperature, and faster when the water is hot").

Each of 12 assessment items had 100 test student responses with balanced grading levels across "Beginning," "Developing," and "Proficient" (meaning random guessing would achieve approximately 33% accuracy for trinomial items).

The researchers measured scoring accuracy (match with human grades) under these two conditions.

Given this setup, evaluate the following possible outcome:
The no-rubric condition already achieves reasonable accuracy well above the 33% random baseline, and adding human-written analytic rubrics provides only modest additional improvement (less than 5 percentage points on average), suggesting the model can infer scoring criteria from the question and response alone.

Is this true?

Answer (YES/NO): NO